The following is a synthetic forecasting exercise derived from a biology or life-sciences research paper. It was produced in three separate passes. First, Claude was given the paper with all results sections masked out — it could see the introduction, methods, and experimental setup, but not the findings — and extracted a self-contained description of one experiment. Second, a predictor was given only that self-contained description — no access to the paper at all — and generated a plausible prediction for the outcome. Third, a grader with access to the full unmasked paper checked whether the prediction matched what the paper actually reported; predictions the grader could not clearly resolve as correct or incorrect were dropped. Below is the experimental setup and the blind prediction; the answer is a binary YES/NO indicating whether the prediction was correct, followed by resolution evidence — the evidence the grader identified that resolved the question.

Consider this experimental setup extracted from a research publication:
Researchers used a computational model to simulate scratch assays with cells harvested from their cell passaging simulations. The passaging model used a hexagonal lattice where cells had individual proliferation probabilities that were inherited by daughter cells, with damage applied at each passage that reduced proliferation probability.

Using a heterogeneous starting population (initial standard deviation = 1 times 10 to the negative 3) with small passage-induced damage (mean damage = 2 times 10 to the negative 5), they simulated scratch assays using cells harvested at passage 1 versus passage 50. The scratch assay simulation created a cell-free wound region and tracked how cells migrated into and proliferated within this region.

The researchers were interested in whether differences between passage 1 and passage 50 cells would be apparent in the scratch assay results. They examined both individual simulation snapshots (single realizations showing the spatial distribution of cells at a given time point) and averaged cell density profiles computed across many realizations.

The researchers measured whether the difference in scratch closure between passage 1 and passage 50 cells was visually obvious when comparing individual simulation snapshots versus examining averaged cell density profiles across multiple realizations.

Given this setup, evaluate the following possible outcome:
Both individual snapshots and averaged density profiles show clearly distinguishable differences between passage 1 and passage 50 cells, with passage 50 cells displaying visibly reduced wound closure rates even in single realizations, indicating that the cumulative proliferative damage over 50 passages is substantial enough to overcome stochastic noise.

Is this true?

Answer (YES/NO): NO